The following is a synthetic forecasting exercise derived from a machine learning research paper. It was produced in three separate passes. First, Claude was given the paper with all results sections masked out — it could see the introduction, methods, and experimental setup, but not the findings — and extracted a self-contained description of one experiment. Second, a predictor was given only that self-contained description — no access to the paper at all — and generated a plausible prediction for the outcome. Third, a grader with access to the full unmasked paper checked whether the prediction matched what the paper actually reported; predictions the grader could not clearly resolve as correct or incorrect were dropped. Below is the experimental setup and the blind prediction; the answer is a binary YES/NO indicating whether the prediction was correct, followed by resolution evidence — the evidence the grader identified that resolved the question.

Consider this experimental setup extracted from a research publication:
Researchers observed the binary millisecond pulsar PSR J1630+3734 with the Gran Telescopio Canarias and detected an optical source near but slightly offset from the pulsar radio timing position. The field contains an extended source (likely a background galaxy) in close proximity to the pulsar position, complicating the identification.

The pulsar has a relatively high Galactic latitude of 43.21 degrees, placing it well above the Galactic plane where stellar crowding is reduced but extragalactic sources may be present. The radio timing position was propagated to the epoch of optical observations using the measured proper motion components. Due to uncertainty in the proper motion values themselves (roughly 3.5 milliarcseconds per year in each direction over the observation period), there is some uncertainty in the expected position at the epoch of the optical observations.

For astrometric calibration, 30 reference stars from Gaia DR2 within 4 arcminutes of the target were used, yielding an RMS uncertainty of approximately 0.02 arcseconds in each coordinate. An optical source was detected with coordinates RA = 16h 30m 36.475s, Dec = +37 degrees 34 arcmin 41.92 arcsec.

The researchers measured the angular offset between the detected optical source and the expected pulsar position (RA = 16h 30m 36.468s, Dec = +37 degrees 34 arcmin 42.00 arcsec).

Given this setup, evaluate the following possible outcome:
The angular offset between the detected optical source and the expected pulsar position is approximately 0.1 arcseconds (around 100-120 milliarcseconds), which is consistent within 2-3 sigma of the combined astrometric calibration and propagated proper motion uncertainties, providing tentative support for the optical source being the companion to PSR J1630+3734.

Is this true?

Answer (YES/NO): NO